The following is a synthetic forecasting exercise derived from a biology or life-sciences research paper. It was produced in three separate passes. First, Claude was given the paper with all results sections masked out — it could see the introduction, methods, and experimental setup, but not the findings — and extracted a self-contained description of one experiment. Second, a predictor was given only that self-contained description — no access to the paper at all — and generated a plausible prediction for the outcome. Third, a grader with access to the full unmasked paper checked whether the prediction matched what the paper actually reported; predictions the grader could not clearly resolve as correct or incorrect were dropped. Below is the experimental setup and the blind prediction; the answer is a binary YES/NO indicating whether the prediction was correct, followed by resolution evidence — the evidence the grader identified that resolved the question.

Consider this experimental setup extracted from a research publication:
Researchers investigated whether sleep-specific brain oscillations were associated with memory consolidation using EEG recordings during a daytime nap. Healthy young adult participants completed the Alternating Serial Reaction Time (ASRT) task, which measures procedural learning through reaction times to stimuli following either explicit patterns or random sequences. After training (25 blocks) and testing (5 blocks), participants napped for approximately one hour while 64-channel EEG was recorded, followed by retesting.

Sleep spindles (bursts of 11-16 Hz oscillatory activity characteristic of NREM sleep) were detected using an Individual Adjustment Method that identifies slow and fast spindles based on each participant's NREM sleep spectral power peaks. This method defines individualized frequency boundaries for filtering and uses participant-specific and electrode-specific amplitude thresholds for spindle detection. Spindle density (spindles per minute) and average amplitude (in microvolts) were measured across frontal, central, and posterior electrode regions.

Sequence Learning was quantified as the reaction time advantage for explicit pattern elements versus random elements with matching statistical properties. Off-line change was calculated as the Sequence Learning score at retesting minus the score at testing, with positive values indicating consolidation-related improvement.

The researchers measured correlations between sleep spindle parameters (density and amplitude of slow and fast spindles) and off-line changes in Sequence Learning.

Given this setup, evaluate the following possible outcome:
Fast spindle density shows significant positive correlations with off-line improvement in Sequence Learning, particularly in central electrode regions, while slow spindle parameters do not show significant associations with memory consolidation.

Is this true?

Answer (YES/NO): NO